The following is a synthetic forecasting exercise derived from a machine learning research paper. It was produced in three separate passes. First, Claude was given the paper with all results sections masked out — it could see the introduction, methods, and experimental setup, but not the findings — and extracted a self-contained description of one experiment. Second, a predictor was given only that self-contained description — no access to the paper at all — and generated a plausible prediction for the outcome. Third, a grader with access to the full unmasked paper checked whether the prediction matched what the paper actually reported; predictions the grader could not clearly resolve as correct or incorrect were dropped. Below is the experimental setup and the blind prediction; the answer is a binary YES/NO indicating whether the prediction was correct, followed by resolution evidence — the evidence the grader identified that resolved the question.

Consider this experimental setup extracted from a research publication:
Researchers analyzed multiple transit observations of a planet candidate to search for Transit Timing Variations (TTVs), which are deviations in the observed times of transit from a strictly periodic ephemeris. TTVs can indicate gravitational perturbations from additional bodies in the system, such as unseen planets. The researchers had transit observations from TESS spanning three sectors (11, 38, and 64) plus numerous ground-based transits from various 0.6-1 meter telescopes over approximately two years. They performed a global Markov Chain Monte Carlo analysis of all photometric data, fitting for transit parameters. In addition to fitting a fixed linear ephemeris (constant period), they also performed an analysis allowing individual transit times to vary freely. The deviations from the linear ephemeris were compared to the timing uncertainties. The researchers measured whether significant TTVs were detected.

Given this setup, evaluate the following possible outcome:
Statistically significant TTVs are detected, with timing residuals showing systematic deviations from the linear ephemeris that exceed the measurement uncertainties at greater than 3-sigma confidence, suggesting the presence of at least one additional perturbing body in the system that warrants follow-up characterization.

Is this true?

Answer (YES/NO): NO